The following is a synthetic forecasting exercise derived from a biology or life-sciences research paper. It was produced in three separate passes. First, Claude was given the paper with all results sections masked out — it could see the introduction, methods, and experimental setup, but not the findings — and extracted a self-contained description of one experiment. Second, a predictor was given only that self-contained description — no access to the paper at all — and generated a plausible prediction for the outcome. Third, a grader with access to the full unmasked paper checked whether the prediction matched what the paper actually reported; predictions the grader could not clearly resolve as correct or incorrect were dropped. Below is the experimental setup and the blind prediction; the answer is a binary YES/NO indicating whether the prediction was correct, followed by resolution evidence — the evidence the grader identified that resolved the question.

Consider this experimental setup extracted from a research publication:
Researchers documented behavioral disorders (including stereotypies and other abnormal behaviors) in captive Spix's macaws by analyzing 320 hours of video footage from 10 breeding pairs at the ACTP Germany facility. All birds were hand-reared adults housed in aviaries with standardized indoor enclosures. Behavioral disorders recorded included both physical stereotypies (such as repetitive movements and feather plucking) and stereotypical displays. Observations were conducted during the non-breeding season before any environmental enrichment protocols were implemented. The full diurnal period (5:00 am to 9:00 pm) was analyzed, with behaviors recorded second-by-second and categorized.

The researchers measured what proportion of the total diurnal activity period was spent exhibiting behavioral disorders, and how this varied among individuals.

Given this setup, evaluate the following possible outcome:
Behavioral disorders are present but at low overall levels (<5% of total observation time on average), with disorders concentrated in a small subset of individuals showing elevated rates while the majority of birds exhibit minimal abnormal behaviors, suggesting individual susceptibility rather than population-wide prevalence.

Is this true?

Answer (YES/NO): NO